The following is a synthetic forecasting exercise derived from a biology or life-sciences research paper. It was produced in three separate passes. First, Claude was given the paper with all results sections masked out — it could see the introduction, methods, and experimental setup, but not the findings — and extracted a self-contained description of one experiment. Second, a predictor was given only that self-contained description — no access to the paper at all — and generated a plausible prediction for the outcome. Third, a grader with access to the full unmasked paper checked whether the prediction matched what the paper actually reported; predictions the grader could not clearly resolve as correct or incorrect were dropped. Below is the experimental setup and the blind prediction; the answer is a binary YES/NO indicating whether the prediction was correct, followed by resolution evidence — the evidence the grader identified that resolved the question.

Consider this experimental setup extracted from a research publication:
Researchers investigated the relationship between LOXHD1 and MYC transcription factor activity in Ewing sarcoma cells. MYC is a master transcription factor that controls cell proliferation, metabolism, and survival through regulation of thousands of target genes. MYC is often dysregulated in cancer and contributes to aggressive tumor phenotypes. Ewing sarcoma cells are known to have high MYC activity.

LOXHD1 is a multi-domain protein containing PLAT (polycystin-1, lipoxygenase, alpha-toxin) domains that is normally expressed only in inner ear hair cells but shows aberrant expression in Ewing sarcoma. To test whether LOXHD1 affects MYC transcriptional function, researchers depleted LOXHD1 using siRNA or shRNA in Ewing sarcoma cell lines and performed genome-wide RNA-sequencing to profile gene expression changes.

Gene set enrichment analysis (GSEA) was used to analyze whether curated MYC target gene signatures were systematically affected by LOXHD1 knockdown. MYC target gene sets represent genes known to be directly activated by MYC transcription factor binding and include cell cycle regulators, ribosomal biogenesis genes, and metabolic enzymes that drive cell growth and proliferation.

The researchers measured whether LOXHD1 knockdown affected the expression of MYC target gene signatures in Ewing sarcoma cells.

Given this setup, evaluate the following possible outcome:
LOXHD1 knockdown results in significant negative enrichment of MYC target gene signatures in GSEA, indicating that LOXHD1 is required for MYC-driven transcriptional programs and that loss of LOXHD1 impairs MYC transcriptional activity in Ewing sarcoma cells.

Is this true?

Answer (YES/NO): YES